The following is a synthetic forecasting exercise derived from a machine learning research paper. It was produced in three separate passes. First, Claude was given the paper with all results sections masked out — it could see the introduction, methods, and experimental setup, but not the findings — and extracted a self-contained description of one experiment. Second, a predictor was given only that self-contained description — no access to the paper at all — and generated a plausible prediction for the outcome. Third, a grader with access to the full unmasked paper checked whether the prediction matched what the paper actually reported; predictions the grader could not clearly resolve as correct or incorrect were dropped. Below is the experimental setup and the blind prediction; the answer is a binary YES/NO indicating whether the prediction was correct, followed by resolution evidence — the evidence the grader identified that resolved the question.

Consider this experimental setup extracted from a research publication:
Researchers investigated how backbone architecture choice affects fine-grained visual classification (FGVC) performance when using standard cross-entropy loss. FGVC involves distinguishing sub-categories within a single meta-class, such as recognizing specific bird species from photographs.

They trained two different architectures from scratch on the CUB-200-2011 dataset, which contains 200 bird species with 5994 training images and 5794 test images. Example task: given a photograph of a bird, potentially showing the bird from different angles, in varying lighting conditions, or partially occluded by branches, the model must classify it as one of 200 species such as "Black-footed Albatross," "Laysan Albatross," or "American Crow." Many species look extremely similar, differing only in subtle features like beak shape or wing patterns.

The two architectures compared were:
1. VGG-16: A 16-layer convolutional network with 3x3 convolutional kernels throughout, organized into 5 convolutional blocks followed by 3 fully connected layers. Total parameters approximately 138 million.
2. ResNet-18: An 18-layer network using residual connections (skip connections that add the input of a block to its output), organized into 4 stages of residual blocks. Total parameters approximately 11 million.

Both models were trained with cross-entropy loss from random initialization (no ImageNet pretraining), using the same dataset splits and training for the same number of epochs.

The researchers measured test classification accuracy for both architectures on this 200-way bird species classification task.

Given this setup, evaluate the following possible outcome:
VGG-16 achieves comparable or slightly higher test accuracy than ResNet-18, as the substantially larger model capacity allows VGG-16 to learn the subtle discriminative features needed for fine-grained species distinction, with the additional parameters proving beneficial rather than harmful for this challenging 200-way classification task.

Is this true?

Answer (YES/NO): NO